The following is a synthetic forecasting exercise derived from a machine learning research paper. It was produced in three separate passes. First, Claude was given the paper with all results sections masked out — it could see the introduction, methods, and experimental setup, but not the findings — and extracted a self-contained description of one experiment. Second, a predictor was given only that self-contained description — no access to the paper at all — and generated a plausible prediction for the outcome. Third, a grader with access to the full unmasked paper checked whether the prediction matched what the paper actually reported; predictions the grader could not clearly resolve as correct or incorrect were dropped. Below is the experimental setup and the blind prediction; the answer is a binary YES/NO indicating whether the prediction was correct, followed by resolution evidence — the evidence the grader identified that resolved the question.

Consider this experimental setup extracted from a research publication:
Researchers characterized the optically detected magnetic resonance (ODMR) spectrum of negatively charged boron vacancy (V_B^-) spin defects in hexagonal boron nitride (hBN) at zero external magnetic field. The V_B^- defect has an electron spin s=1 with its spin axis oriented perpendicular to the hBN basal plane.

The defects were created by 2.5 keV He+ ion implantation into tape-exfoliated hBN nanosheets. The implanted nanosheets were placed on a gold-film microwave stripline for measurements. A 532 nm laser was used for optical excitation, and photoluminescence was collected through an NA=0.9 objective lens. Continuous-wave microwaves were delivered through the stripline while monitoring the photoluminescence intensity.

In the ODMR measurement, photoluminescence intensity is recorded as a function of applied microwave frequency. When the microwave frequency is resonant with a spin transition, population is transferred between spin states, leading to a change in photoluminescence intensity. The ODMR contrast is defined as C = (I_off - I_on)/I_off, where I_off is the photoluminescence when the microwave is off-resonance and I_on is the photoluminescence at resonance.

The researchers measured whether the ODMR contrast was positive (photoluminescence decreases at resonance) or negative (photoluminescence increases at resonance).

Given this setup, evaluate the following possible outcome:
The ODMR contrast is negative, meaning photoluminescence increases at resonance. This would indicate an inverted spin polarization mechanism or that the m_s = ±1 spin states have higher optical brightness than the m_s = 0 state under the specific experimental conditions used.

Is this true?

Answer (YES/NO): NO